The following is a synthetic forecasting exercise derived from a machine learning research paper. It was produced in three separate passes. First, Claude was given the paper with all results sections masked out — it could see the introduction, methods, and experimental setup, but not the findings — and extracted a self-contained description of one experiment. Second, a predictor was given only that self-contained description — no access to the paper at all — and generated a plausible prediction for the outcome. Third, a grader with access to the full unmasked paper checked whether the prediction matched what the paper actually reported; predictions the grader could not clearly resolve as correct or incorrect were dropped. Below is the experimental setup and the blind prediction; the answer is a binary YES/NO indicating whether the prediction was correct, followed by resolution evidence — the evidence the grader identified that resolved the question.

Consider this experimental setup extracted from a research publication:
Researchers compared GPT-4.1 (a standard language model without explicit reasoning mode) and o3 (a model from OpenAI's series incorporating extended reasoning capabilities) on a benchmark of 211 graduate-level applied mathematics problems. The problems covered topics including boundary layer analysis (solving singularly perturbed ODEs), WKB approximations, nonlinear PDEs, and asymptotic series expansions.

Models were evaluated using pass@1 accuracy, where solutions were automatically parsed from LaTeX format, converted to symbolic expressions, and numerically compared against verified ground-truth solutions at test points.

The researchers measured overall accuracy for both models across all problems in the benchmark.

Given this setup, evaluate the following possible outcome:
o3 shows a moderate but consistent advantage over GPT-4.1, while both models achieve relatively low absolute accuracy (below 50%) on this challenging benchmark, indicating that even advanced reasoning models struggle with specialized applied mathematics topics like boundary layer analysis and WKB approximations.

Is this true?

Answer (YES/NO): NO